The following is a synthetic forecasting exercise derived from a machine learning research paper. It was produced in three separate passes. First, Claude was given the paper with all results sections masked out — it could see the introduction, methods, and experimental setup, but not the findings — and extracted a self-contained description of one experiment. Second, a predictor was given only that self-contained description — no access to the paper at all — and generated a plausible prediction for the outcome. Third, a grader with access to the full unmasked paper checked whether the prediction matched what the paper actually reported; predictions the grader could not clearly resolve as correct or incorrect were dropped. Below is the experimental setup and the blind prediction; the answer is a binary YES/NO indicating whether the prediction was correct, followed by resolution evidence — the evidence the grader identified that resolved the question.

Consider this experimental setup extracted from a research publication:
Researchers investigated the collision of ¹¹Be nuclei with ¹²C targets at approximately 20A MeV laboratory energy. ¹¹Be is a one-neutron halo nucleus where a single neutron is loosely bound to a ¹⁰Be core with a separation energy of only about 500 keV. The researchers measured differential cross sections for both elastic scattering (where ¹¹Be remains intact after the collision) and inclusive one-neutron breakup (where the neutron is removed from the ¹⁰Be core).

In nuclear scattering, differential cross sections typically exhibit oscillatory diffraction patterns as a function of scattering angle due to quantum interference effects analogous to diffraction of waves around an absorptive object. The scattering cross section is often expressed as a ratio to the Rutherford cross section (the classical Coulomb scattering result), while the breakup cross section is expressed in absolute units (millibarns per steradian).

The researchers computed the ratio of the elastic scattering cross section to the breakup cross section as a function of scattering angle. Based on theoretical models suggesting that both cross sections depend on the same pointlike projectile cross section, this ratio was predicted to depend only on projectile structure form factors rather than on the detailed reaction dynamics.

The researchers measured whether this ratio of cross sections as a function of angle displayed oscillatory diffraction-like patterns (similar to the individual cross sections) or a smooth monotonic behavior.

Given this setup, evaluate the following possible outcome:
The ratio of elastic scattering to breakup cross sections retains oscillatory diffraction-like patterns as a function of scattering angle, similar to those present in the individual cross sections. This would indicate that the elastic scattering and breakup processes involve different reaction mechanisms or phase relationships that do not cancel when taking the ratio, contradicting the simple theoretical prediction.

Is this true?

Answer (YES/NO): NO